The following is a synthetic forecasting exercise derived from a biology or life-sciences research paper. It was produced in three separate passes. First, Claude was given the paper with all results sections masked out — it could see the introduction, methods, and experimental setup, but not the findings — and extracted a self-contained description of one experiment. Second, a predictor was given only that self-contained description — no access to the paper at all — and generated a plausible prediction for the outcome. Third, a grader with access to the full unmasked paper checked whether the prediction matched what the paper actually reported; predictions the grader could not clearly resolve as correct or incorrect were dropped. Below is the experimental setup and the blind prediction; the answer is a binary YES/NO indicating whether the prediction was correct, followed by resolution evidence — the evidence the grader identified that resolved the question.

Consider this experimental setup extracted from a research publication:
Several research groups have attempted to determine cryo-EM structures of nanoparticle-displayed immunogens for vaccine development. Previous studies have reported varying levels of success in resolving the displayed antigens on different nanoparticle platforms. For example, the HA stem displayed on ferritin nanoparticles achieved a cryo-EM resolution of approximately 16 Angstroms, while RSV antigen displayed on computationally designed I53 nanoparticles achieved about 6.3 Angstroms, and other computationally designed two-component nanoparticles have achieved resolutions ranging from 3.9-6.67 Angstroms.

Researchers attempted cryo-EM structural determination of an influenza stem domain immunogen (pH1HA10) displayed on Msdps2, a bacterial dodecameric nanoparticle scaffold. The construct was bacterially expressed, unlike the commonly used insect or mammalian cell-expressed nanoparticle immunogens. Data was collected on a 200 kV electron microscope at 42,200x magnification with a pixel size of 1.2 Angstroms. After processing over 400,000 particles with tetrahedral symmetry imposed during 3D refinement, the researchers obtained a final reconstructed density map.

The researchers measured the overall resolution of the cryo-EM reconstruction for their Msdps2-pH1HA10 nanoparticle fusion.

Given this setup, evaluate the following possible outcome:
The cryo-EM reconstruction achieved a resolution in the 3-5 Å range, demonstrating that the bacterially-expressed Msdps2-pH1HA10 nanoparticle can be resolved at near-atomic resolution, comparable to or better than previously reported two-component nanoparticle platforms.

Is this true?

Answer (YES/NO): NO